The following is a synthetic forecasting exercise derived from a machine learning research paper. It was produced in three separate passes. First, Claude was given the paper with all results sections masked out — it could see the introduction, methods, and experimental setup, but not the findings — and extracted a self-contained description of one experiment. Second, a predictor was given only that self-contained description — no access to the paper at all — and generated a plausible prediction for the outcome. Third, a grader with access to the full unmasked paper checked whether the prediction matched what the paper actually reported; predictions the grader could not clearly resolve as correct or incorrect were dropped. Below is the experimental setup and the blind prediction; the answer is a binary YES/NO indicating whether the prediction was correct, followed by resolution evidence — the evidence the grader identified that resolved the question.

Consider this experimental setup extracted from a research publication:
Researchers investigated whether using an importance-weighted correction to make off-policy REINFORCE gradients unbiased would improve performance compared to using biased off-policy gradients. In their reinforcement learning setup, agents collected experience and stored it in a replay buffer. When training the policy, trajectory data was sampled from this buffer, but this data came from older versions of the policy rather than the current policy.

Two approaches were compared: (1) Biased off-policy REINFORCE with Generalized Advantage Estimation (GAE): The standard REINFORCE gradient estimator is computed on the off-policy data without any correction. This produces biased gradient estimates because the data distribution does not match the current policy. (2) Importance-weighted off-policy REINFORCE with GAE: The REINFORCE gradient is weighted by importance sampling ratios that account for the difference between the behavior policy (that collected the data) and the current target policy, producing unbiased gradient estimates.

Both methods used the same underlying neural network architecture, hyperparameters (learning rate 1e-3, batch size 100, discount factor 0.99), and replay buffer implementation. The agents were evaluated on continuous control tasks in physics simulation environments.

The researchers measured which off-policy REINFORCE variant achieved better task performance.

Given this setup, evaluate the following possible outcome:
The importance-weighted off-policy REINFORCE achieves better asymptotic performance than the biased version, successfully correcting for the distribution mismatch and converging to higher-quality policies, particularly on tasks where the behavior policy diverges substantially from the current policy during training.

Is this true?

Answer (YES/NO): NO